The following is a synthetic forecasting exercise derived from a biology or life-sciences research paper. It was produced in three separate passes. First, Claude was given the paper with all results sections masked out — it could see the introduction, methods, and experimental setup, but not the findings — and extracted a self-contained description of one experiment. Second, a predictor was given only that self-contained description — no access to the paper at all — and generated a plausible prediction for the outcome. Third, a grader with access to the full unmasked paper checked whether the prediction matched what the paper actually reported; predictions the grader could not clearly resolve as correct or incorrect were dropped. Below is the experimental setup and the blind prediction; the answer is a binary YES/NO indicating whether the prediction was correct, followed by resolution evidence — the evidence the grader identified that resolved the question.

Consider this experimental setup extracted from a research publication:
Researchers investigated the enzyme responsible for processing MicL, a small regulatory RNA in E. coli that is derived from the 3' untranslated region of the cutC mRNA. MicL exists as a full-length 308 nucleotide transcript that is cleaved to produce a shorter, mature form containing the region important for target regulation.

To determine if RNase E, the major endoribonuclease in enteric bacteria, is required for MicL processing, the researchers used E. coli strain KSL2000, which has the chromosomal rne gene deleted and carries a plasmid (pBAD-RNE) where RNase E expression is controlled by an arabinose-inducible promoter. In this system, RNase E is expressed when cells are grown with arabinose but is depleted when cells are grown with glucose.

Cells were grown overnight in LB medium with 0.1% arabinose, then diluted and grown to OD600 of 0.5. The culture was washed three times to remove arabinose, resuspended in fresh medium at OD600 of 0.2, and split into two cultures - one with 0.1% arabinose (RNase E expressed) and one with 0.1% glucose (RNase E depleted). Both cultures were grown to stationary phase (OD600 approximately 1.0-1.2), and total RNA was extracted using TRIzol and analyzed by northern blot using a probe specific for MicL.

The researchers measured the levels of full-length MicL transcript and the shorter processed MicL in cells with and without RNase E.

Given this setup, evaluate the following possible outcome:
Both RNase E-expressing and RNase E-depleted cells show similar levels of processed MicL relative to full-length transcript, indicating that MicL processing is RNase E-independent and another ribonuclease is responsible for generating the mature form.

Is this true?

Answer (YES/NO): NO